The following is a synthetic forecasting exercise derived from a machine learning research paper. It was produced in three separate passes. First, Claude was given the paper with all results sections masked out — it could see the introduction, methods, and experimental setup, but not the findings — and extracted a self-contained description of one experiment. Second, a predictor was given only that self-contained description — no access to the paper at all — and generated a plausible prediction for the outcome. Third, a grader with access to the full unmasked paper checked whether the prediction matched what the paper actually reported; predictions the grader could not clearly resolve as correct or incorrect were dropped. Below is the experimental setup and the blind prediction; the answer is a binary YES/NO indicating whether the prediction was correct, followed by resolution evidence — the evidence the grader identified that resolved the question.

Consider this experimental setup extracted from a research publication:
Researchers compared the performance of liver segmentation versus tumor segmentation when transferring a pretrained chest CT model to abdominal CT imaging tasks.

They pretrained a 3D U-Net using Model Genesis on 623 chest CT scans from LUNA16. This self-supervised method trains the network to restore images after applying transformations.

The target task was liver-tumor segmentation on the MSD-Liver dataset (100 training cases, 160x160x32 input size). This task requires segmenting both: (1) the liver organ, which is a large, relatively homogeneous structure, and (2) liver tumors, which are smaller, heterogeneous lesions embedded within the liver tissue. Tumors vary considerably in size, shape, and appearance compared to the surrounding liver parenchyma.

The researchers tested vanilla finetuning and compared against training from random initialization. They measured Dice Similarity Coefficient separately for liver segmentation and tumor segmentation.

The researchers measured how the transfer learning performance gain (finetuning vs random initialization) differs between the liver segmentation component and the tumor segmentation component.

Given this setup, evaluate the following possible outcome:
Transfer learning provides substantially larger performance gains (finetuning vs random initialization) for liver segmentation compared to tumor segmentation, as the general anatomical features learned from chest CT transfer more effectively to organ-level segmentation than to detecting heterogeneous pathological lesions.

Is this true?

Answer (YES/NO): NO